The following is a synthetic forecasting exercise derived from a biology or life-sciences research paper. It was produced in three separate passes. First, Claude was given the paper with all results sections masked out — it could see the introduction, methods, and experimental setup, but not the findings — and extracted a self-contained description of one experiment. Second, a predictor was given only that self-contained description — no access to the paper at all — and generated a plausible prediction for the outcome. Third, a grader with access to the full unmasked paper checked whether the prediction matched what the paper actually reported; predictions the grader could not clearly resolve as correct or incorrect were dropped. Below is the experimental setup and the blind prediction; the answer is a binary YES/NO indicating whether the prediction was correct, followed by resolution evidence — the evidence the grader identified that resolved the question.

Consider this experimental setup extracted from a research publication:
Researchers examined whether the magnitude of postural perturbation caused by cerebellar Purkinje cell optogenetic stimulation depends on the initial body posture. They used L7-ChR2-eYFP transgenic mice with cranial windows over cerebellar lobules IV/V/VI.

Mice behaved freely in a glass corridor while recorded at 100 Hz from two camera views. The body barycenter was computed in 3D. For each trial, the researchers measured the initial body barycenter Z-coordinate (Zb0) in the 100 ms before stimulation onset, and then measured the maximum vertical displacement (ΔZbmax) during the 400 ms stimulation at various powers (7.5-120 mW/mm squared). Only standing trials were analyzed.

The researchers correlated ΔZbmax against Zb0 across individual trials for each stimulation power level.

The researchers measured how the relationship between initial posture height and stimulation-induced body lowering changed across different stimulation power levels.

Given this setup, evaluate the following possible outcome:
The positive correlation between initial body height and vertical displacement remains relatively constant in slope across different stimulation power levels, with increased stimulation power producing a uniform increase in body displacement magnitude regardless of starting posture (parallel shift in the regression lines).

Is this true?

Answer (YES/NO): NO